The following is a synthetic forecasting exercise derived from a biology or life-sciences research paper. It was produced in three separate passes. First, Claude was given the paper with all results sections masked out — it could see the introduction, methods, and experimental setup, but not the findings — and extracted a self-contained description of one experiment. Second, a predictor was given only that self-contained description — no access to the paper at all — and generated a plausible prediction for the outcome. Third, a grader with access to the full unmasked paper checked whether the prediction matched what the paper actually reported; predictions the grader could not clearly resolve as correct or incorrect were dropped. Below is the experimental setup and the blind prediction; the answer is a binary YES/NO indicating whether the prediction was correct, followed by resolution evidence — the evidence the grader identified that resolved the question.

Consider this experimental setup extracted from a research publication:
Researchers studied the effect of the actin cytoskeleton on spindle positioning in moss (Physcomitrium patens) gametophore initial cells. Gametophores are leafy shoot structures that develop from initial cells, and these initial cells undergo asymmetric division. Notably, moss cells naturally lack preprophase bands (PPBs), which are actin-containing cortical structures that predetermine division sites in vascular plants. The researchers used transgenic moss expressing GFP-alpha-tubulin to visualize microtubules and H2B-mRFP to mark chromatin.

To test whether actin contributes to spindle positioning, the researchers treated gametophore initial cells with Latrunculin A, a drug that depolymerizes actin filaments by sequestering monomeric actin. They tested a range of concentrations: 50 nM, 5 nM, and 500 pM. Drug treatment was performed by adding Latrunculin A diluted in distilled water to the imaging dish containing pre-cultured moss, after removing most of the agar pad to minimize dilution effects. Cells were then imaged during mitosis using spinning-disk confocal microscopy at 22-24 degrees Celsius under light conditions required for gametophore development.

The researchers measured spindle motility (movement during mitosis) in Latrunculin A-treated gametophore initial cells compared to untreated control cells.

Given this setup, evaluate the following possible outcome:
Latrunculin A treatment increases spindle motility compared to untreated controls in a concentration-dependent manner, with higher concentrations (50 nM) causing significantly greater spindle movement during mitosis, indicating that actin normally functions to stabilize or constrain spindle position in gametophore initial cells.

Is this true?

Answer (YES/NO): NO